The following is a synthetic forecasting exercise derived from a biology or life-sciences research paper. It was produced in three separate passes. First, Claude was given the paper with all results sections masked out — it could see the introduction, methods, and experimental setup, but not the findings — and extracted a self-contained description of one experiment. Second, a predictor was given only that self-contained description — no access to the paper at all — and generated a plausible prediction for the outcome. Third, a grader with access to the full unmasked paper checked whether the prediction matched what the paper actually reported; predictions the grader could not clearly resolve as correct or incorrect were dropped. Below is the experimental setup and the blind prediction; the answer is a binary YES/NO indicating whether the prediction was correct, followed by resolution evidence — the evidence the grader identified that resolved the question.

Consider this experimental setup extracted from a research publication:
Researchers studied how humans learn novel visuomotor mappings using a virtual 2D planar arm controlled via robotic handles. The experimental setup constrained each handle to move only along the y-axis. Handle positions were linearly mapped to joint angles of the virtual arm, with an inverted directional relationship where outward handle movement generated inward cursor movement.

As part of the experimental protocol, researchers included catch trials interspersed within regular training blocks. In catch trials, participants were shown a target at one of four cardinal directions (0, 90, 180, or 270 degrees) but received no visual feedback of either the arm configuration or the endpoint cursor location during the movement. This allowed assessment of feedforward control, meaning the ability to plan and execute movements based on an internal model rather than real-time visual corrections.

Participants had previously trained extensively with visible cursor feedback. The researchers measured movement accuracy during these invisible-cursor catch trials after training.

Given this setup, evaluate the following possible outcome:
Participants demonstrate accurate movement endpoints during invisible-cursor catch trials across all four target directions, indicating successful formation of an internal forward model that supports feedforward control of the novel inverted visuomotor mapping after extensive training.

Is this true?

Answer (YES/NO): NO